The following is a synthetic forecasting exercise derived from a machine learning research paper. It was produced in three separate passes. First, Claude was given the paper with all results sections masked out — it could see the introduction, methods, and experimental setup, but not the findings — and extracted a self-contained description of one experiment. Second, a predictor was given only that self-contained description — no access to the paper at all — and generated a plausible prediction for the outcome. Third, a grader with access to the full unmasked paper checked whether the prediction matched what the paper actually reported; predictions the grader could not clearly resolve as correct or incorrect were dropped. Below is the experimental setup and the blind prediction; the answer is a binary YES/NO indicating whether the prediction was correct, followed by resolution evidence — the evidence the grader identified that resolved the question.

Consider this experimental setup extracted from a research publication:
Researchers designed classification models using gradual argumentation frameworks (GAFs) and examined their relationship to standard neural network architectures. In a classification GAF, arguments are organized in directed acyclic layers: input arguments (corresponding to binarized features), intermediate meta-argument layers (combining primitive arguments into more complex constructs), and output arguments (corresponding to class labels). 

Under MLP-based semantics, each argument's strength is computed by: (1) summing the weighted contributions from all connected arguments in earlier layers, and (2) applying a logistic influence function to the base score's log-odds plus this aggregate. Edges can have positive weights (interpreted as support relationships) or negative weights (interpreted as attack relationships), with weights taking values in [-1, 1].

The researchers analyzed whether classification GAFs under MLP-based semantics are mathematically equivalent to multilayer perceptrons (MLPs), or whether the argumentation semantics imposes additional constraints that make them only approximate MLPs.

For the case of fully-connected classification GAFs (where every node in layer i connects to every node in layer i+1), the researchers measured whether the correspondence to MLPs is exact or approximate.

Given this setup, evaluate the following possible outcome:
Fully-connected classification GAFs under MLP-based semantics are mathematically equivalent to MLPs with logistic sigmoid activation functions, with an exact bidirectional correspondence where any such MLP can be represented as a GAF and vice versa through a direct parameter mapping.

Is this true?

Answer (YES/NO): YES